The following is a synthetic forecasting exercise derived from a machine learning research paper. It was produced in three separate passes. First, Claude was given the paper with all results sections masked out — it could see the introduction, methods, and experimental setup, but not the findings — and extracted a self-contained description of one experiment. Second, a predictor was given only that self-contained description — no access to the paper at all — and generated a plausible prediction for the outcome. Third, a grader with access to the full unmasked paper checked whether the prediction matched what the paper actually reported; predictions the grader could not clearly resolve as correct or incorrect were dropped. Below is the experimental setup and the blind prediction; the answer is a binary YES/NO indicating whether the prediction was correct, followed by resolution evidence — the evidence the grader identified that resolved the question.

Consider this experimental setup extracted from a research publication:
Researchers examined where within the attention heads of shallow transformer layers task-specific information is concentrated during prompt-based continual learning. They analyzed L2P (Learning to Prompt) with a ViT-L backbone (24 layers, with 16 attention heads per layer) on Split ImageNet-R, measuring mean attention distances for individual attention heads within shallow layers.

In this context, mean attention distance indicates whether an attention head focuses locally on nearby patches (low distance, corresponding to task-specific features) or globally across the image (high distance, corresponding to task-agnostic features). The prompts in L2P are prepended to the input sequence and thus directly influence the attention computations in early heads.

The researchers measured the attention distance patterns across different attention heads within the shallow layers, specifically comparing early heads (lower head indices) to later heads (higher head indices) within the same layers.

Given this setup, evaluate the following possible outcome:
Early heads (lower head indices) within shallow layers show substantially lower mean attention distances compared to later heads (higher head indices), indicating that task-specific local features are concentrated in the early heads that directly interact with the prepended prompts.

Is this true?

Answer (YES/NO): YES